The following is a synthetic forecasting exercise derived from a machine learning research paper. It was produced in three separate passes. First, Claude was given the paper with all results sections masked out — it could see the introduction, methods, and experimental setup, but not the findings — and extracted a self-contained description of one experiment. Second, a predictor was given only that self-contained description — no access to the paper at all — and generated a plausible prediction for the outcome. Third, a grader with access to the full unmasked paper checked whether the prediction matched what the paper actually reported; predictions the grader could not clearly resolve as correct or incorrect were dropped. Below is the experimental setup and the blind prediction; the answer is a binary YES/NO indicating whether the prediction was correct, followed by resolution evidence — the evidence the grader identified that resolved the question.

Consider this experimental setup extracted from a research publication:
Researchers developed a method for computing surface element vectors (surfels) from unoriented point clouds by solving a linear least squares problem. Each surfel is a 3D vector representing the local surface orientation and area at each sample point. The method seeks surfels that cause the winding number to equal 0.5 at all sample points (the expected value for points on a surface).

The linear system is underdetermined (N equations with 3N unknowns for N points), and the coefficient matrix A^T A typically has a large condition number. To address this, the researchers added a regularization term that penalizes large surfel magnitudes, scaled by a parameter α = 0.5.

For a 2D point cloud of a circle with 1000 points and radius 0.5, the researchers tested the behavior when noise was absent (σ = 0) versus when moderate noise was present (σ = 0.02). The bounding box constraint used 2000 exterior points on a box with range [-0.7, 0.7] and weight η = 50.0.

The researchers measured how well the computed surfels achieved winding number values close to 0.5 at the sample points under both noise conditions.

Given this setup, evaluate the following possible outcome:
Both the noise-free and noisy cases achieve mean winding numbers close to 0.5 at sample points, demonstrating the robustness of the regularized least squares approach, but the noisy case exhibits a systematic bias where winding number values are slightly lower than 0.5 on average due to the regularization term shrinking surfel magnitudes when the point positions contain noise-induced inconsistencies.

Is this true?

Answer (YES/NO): NO